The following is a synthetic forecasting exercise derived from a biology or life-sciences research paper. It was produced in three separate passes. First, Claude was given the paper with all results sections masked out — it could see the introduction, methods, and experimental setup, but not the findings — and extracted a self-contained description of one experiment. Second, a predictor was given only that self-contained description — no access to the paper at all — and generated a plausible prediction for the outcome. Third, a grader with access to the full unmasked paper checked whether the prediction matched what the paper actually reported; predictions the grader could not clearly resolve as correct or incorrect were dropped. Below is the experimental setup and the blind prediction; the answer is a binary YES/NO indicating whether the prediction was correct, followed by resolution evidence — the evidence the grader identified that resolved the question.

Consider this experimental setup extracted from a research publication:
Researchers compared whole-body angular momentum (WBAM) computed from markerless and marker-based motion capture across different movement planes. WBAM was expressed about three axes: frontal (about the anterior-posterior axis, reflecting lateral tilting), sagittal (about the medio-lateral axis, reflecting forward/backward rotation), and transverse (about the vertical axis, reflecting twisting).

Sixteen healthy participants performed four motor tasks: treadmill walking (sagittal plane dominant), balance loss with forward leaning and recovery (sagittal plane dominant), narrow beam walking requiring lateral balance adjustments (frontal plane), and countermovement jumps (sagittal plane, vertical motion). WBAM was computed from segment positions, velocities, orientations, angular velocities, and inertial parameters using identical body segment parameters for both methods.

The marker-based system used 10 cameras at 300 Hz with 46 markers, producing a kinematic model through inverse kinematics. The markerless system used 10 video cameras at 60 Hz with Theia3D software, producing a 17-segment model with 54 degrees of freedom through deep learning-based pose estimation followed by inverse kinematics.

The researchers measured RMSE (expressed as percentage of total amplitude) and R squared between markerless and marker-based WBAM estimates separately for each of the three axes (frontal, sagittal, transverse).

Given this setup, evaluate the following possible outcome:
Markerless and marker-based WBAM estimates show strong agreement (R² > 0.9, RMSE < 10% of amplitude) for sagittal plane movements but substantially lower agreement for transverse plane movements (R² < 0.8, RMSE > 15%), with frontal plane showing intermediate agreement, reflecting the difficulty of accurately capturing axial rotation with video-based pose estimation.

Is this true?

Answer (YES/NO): NO